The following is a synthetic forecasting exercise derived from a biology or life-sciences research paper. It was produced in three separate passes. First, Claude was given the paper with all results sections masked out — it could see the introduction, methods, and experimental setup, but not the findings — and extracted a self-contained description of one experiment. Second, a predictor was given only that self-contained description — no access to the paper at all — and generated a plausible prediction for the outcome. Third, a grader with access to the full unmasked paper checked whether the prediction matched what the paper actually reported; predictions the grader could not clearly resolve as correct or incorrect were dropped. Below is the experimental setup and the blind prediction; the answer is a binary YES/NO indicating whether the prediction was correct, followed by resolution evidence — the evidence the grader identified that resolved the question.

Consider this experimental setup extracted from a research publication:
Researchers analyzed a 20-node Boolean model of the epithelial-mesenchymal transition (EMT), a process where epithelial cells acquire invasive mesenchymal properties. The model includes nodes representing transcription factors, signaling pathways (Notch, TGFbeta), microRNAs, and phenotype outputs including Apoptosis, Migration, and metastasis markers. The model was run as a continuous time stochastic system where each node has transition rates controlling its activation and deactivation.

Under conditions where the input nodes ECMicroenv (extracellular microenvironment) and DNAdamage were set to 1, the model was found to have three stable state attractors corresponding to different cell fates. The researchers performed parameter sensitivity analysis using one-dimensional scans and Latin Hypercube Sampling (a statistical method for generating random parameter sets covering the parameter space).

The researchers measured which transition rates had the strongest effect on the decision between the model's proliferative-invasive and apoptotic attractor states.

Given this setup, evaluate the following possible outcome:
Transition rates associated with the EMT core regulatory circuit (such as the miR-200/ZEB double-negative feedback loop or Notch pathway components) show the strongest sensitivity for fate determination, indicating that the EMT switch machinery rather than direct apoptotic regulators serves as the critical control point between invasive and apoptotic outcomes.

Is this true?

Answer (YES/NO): NO